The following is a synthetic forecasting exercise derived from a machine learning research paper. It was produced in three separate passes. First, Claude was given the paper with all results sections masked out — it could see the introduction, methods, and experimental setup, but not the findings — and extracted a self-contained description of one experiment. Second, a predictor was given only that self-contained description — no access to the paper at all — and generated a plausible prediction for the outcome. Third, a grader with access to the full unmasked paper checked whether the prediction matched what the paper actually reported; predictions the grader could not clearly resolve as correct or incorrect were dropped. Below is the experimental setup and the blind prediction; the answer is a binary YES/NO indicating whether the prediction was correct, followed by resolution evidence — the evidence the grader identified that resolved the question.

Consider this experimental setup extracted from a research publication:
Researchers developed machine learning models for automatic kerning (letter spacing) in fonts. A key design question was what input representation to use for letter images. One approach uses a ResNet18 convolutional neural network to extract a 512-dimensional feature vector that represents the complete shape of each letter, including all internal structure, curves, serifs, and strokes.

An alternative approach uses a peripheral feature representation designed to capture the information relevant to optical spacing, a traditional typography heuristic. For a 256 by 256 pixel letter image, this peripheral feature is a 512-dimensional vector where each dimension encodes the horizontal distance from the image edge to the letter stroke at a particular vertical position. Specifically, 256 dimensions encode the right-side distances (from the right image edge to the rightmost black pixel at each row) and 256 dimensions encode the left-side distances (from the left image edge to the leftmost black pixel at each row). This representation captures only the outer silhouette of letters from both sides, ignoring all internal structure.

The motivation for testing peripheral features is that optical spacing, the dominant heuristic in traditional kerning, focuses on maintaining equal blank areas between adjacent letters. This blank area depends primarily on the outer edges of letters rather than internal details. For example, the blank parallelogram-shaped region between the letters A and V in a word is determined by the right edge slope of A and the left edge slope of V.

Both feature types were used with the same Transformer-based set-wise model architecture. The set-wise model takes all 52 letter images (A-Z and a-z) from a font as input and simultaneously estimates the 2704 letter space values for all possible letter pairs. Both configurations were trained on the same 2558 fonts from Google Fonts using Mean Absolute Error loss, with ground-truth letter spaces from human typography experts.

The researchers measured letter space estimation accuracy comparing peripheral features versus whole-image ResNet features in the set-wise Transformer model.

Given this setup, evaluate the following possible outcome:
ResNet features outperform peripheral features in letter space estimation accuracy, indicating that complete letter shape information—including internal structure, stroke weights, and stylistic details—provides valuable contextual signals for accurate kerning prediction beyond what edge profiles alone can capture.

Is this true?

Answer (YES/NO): YES